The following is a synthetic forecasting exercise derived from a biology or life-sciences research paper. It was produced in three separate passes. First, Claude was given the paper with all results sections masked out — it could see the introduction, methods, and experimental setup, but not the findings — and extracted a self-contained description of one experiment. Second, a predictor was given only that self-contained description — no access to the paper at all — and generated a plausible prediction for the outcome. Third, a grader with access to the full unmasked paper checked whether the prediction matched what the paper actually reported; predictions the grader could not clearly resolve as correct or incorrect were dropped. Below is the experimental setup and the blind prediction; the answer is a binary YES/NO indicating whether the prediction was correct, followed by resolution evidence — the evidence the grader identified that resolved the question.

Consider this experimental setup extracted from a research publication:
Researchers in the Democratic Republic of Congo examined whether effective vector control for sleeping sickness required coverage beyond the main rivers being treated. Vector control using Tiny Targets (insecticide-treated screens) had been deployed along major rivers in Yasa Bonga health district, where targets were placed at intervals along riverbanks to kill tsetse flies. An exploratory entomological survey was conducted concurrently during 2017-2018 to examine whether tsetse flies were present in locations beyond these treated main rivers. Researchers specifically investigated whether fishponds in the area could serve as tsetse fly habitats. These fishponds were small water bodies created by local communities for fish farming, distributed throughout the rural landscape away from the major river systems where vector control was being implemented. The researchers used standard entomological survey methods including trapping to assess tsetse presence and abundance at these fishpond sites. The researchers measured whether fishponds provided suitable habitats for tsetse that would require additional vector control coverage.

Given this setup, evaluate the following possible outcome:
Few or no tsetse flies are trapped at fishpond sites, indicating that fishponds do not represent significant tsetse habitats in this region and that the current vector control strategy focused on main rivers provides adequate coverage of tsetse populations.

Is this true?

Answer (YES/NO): NO